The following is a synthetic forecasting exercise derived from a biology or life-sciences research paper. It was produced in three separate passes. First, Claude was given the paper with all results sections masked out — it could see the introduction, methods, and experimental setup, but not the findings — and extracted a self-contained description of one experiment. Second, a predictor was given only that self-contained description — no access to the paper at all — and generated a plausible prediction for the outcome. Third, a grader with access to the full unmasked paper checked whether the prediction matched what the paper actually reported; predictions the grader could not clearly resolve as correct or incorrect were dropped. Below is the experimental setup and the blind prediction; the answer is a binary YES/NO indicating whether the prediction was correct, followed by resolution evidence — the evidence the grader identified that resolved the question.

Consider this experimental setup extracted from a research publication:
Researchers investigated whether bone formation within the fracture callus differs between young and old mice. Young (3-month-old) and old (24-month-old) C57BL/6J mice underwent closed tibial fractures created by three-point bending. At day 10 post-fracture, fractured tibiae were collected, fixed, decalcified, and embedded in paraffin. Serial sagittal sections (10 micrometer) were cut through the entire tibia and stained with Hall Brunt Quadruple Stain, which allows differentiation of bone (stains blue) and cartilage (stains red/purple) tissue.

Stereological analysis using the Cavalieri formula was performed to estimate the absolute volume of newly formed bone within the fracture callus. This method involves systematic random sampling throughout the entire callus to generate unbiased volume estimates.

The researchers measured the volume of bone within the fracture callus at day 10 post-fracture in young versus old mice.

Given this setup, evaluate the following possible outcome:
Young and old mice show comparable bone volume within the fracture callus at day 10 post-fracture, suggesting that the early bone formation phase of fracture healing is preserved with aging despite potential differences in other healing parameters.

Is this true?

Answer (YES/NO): NO